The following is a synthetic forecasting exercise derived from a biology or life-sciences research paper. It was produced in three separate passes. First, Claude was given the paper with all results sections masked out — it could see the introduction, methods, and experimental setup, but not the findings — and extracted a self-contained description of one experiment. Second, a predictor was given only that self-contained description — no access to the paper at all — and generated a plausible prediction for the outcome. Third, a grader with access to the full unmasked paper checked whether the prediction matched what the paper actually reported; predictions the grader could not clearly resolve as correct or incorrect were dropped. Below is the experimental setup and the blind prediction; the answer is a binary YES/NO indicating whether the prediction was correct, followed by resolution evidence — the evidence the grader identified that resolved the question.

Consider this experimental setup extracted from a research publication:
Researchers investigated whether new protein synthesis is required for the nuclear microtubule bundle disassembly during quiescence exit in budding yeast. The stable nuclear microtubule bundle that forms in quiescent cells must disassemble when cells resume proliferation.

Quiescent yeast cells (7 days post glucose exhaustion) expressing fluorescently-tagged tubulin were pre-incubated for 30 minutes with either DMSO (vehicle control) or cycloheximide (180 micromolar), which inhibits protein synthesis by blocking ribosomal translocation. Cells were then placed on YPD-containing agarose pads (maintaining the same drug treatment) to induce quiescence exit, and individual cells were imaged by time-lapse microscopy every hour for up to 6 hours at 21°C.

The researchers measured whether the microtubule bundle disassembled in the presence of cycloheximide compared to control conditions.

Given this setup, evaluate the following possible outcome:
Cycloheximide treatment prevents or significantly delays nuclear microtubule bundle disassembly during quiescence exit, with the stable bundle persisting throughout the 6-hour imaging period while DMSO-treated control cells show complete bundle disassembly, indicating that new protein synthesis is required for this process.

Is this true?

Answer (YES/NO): YES